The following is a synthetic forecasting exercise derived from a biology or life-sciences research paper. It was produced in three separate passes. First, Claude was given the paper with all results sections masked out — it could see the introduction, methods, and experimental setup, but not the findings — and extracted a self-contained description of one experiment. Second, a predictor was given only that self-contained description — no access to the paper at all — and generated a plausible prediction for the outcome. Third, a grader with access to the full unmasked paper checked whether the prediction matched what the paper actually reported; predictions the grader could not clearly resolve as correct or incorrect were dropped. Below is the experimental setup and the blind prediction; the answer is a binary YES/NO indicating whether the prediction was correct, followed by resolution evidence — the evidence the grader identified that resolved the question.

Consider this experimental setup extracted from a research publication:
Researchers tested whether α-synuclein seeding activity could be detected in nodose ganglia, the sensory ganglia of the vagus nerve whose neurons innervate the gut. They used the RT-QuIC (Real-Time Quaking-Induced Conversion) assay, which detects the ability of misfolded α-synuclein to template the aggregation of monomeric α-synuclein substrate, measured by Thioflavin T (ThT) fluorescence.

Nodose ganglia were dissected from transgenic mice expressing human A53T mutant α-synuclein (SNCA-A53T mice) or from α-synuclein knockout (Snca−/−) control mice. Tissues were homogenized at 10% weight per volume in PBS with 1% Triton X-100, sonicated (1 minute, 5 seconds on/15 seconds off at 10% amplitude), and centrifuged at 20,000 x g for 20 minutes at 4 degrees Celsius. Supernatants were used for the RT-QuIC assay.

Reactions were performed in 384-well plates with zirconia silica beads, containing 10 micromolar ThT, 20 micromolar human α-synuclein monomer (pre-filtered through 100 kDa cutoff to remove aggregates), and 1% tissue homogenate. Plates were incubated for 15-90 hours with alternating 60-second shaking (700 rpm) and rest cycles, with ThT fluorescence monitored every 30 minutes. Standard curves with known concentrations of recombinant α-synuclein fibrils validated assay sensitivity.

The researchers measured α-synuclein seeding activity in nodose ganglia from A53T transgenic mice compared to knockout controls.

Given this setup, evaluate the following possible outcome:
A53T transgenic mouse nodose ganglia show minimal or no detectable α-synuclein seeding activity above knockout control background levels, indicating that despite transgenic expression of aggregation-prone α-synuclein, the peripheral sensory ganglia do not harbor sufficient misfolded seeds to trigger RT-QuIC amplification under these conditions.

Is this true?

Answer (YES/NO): NO